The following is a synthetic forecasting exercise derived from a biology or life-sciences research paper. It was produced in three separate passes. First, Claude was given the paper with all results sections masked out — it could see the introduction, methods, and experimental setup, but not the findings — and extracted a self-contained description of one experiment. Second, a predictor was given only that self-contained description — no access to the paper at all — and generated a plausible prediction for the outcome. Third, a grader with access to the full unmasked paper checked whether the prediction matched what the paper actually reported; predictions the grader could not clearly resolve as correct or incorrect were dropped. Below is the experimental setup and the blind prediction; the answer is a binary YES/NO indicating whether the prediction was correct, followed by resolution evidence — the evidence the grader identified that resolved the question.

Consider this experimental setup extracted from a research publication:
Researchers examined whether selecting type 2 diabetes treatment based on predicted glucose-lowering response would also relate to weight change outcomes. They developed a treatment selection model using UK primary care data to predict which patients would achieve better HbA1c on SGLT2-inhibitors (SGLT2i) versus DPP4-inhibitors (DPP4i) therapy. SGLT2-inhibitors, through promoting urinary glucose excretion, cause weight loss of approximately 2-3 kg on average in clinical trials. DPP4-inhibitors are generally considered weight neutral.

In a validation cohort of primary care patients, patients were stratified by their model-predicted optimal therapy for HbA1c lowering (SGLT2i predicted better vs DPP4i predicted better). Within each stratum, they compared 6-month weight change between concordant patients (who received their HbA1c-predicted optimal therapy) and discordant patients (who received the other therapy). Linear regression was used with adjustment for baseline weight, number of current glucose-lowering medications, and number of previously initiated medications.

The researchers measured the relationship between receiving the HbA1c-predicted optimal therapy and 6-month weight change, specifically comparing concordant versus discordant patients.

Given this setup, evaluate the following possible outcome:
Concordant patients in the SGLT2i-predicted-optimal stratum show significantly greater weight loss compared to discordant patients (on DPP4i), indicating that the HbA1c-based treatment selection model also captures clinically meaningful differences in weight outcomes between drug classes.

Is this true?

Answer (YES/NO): NO